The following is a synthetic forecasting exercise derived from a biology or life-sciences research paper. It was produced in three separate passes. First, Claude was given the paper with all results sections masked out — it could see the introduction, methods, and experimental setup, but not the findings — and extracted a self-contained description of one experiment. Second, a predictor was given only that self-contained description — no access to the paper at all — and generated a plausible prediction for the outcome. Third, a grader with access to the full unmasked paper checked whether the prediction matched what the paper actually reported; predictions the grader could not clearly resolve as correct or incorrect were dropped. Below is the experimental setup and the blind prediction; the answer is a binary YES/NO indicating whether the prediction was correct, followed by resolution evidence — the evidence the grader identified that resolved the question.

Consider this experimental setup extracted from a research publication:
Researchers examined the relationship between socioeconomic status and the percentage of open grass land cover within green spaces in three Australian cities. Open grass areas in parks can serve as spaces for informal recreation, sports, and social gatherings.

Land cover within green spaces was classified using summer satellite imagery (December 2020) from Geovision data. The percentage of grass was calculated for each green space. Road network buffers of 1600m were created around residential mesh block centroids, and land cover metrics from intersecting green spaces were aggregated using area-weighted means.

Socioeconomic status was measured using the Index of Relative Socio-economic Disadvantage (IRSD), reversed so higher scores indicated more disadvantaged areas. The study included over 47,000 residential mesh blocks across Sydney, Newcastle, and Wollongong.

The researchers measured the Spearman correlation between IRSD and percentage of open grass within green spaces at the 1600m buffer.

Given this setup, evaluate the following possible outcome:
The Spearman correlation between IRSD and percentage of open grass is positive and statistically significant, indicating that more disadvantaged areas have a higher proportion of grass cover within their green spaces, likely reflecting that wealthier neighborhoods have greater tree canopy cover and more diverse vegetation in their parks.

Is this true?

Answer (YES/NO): YES